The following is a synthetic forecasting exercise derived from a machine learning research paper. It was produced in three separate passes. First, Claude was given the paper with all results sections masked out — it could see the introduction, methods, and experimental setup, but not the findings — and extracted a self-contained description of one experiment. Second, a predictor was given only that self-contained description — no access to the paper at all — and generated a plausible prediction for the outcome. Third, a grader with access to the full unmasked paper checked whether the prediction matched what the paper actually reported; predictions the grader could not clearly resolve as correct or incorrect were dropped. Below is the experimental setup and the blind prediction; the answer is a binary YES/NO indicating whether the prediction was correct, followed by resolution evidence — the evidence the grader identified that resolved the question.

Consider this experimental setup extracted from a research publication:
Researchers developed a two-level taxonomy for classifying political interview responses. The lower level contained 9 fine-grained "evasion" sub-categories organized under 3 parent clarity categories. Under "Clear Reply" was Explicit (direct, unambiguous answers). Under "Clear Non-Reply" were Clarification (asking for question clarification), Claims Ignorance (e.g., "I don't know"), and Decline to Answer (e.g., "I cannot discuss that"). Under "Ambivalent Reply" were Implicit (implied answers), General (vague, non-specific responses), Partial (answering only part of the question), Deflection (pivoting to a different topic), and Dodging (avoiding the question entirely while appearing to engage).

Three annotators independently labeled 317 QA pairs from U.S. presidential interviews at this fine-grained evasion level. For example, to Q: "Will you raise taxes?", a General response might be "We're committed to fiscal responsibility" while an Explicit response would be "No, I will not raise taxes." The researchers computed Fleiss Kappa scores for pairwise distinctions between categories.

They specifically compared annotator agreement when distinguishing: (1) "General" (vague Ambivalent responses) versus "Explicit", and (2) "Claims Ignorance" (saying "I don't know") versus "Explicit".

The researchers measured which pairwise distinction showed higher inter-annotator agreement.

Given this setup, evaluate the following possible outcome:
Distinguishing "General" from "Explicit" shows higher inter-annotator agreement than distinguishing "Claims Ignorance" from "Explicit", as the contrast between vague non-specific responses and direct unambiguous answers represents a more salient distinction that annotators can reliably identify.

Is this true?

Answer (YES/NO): NO